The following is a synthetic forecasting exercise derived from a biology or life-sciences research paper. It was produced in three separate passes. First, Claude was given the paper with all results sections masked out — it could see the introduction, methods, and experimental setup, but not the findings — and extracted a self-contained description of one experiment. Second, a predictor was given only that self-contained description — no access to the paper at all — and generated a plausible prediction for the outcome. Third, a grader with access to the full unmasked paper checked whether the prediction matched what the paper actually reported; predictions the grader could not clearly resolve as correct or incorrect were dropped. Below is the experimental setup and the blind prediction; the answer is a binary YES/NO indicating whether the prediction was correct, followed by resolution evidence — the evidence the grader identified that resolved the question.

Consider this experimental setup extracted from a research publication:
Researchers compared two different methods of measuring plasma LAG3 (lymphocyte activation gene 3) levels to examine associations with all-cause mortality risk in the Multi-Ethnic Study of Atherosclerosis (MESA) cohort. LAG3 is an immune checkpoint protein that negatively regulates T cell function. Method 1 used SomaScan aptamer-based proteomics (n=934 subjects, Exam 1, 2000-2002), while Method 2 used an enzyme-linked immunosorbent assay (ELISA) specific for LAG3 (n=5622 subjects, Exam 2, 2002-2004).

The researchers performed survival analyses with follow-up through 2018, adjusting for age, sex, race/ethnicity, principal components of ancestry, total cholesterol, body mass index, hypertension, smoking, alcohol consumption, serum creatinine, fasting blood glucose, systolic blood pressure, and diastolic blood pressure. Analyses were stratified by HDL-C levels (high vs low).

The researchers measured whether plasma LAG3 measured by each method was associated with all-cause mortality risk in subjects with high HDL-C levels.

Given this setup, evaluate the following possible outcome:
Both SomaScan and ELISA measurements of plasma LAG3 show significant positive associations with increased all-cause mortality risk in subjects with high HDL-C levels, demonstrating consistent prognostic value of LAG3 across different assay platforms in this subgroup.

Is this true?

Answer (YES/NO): NO